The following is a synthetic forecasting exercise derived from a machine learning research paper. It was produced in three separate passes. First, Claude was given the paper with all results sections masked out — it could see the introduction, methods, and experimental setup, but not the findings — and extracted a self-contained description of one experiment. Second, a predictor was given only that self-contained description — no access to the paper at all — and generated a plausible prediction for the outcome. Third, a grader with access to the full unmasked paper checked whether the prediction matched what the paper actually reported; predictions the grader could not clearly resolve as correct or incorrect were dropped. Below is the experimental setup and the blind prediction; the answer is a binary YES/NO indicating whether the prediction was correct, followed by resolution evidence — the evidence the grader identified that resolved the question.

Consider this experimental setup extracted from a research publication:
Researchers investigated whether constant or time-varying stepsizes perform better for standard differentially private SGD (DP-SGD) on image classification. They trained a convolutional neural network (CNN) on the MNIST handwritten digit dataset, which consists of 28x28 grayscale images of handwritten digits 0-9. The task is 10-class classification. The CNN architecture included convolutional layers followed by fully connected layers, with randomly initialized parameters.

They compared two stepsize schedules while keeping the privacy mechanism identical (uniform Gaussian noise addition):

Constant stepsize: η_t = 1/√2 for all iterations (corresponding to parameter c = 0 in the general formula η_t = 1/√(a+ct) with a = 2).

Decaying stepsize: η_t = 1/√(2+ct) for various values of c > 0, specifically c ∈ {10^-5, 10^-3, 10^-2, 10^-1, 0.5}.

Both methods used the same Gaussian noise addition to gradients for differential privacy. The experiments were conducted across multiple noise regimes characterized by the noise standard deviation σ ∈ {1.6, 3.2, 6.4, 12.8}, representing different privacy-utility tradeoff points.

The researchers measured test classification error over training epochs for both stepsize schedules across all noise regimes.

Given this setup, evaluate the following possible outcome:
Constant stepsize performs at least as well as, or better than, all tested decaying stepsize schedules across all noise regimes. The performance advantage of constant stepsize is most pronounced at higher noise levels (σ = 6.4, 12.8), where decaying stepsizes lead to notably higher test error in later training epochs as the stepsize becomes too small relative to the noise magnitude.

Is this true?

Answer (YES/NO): NO